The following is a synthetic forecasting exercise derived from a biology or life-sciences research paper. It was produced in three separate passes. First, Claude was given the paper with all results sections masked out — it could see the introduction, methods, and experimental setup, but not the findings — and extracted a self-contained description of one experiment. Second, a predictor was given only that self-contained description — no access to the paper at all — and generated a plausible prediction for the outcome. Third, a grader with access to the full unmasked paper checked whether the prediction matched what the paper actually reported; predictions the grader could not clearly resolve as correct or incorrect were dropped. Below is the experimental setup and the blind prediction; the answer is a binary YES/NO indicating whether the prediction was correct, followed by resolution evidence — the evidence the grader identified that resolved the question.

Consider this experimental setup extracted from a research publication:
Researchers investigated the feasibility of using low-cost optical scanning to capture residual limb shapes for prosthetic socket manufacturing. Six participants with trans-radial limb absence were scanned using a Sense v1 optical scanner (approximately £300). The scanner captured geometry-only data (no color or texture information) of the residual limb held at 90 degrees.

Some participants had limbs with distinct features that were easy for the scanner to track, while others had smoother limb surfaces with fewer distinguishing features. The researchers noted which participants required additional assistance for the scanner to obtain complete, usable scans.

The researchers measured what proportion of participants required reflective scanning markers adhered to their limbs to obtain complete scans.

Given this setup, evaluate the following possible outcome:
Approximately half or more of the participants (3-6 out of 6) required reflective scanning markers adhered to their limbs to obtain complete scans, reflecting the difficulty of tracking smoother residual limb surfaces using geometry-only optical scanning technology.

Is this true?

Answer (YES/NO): YES